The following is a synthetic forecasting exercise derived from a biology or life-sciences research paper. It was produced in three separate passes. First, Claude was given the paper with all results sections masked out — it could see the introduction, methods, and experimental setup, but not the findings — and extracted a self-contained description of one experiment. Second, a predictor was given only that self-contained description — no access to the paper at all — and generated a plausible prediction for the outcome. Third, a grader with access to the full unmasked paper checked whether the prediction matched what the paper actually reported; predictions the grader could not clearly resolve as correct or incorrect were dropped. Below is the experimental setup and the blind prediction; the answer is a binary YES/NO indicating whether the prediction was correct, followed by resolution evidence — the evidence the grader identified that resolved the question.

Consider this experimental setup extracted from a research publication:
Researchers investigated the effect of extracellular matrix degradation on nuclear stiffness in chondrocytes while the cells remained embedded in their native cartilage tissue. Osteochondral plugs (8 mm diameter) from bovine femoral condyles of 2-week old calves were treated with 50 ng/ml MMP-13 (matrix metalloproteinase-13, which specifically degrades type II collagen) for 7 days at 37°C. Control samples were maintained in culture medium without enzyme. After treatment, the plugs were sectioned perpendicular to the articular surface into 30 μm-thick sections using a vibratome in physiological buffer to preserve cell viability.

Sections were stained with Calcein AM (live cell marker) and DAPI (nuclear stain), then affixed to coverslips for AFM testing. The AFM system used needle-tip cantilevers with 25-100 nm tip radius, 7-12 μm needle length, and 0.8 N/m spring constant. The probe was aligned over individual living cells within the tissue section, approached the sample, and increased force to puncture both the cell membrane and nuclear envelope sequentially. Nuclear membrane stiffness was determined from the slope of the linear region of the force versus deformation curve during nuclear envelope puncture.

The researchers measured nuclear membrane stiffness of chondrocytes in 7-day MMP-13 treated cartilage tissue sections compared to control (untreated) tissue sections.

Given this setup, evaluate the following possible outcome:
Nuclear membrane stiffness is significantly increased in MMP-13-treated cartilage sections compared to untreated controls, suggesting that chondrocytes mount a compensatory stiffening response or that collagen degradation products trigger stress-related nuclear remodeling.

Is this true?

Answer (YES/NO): NO